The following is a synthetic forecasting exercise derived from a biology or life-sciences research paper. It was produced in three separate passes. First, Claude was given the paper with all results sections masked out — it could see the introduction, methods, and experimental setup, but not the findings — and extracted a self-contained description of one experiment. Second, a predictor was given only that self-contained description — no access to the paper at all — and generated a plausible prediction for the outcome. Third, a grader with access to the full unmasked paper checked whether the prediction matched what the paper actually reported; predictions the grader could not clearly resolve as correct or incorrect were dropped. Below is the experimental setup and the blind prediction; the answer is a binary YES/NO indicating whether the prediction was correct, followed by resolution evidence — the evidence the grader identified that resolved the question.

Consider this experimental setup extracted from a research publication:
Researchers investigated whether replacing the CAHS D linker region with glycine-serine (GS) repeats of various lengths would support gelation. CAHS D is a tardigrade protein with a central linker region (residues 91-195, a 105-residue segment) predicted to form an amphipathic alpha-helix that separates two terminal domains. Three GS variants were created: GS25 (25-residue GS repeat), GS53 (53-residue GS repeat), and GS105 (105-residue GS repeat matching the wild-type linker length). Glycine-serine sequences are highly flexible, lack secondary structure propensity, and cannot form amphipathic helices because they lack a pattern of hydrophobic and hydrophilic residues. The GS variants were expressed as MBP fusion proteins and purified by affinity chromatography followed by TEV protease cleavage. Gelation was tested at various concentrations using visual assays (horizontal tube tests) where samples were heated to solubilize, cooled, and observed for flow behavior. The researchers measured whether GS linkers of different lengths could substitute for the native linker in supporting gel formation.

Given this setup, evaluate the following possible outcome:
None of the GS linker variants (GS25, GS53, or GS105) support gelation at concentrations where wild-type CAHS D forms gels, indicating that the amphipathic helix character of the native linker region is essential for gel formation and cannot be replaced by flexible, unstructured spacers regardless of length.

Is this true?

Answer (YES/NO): YES